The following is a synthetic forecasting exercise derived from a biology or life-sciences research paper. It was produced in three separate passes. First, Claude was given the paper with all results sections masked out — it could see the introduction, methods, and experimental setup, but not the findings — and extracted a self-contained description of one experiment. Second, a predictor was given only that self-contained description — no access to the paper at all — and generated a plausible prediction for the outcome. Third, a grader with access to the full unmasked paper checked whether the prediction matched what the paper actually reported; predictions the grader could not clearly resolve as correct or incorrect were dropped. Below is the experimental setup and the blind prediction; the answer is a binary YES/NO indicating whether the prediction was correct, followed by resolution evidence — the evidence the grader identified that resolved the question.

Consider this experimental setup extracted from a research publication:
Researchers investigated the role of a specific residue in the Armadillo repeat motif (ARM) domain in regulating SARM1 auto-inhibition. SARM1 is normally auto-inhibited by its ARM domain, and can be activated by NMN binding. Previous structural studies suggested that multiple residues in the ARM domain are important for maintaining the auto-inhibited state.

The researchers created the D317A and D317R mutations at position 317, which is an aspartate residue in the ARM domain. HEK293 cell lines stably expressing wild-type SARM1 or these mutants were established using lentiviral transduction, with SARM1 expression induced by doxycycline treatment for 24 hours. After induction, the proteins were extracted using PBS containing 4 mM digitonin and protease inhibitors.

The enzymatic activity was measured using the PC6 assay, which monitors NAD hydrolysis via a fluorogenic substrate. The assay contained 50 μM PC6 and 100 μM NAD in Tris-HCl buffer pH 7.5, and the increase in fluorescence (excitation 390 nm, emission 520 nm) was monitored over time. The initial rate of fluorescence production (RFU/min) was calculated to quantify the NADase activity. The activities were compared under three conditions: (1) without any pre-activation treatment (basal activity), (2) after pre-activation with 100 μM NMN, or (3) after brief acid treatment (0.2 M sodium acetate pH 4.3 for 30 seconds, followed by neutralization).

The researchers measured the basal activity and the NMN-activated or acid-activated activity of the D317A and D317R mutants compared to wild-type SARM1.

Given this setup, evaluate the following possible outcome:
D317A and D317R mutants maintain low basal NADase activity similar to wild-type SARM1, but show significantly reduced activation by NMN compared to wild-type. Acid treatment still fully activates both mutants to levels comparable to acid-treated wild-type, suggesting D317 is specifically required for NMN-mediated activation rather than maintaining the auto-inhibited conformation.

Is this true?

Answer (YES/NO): YES